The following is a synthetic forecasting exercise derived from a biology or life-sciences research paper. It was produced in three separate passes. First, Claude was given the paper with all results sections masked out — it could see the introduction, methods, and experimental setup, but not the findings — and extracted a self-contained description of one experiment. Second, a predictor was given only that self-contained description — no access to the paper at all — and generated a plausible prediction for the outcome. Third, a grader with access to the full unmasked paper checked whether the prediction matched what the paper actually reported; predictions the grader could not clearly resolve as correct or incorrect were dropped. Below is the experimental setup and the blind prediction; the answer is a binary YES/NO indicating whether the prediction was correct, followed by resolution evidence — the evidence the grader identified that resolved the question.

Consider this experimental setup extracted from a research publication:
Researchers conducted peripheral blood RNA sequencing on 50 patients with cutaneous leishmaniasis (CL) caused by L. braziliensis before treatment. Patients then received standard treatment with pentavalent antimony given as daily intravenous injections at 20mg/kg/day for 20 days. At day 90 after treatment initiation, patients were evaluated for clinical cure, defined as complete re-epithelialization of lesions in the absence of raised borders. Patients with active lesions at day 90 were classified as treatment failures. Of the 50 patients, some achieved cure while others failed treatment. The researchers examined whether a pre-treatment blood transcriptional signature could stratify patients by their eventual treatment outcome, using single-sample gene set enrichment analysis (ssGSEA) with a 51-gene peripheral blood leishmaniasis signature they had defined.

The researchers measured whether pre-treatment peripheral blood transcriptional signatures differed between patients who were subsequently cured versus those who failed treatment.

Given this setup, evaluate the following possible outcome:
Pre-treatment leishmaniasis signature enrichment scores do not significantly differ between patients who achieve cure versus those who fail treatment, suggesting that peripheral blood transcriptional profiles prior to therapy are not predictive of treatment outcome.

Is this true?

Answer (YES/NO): YES